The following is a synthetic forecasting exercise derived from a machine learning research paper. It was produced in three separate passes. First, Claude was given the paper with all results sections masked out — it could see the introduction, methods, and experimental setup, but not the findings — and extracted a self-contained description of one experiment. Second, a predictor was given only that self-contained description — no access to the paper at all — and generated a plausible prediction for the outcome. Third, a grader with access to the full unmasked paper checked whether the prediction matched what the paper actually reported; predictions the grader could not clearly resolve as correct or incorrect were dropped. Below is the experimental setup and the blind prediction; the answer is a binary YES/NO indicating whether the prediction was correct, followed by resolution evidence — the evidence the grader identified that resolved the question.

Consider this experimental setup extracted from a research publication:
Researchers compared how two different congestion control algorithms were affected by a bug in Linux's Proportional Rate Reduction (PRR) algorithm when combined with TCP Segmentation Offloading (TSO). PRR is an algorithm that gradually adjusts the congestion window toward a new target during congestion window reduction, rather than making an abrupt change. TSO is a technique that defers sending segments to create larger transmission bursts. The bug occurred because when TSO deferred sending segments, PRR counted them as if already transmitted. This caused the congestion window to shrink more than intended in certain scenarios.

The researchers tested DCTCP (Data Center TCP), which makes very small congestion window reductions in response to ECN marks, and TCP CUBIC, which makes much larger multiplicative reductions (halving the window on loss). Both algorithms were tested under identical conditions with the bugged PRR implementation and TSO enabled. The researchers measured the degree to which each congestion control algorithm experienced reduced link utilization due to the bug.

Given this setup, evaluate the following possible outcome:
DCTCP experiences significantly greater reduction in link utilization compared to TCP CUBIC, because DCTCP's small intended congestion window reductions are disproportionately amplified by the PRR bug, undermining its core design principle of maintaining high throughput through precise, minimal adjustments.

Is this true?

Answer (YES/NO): YES